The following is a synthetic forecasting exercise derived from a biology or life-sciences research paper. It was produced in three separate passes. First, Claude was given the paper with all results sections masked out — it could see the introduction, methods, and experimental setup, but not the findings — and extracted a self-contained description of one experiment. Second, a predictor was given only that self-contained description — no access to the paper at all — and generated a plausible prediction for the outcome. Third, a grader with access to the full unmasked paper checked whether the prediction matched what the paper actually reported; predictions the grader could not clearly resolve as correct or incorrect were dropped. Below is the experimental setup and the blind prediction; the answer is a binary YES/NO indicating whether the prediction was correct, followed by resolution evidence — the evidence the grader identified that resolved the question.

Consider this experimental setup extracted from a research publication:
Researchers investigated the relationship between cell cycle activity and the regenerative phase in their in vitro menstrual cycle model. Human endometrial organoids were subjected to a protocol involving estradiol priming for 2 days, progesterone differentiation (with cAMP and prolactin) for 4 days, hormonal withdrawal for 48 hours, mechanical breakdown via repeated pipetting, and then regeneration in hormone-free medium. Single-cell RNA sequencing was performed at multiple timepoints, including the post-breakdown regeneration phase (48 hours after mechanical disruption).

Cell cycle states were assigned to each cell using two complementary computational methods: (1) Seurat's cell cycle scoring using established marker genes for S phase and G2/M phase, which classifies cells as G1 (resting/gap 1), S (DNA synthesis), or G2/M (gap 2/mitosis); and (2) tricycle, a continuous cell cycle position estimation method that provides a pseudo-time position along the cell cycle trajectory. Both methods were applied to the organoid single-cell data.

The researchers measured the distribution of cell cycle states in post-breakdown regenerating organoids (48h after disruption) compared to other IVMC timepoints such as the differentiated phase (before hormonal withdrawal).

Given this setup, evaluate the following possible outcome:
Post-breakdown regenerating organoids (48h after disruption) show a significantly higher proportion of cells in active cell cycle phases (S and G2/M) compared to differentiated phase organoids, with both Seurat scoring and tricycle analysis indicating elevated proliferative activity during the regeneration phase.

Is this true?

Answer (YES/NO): YES